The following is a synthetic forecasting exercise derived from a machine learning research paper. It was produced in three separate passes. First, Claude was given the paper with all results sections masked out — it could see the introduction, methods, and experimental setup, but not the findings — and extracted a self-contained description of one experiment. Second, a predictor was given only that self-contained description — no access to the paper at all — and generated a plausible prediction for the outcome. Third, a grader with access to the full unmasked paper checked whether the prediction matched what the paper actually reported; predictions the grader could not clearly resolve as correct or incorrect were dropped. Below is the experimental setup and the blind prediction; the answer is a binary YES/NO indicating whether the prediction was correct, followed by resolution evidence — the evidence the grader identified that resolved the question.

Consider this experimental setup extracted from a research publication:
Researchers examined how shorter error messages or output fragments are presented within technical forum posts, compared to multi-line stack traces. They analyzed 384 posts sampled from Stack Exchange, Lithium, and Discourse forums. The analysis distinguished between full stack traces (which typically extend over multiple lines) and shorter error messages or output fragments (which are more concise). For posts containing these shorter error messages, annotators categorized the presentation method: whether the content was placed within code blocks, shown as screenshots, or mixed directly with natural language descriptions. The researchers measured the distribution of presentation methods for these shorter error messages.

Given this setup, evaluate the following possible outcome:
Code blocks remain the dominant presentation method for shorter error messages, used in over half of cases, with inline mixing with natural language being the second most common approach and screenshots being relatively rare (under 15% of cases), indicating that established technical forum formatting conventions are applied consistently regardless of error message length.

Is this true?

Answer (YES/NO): NO